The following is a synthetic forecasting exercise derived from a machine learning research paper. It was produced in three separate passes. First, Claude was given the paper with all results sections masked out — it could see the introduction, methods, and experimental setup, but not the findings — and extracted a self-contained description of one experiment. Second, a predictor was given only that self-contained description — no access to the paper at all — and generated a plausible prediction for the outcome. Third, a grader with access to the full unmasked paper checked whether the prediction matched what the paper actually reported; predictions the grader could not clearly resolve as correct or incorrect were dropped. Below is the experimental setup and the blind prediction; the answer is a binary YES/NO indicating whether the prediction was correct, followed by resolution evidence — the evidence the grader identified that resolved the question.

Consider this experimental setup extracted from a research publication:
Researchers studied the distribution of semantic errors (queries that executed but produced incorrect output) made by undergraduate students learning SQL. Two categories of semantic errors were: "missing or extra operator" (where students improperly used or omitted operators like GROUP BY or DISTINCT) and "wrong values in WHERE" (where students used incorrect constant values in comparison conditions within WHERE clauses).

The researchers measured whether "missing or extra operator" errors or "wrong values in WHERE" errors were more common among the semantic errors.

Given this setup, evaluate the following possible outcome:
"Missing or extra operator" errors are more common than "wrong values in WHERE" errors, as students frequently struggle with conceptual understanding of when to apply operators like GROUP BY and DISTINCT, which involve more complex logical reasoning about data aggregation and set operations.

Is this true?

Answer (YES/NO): YES